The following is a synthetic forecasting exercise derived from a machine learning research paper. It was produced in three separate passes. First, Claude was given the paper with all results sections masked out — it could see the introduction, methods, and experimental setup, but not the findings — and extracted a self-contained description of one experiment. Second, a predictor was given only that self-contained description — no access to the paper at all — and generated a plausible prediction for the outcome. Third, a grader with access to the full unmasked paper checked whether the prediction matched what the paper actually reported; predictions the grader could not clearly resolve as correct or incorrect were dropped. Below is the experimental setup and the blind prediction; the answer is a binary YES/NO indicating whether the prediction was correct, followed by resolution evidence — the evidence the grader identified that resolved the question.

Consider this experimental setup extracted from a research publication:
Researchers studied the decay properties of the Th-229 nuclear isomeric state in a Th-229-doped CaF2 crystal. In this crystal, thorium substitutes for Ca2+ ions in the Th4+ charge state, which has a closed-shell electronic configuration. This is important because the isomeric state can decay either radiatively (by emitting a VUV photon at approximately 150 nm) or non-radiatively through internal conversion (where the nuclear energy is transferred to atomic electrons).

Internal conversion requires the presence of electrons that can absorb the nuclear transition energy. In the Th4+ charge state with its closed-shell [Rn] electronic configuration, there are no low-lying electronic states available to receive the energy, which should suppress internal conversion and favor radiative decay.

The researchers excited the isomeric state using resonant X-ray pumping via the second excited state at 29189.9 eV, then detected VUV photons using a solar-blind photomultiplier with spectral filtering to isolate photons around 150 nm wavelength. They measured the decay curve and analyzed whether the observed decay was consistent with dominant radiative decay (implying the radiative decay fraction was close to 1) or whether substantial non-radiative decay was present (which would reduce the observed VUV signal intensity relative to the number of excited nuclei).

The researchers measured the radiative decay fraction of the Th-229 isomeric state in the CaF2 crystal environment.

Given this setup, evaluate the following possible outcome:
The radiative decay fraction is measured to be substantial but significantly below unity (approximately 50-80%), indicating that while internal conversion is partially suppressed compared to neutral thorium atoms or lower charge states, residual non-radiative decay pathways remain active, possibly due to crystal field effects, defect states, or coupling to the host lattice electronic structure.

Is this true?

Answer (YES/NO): NO